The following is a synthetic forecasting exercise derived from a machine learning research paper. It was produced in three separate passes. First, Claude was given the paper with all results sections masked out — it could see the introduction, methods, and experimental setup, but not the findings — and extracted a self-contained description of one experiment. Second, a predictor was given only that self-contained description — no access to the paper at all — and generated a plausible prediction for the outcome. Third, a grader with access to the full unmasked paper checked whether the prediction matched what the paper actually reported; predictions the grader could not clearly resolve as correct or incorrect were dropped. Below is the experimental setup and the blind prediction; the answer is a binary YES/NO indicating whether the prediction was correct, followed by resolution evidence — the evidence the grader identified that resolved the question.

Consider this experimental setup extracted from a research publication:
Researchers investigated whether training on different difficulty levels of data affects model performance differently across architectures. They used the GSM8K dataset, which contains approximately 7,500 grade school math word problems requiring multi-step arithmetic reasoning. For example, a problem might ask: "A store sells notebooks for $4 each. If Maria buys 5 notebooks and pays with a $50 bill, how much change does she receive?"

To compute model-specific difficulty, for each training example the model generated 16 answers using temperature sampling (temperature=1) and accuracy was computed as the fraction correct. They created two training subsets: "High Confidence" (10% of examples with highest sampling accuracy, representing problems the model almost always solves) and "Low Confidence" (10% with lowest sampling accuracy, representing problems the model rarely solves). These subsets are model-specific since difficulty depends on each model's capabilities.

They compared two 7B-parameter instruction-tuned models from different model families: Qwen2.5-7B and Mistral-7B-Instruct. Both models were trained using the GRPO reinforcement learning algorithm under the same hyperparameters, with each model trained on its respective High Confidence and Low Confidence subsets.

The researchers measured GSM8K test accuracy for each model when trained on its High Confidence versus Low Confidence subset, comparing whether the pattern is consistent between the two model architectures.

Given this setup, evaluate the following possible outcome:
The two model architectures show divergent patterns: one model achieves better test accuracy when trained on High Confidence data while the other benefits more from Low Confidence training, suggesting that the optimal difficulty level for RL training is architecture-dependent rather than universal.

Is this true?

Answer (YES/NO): YES